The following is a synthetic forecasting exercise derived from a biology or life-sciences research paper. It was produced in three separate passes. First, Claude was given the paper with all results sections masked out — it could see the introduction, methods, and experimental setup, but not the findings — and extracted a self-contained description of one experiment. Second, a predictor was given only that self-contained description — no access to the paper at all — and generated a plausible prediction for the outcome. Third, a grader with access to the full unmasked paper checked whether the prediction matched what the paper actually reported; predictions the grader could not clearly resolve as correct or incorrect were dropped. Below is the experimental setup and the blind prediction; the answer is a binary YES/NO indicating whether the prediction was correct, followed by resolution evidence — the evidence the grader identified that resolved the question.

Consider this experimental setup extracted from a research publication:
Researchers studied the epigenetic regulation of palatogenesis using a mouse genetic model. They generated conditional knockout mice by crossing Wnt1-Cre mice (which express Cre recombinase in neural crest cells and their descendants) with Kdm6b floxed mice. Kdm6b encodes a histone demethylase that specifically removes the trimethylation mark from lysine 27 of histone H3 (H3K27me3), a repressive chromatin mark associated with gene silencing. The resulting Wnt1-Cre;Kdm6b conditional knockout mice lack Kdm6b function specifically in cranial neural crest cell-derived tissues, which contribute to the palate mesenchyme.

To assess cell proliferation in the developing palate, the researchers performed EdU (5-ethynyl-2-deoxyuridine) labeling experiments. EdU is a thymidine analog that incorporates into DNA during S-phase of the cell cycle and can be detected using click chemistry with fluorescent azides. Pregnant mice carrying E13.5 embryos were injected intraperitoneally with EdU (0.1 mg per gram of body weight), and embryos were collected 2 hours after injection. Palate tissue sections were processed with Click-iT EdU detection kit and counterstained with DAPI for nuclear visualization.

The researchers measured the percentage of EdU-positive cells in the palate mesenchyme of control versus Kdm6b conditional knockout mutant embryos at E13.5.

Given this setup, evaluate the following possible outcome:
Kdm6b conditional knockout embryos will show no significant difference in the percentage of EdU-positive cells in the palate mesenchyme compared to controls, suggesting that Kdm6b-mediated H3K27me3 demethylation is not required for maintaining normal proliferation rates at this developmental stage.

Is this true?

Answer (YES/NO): NO